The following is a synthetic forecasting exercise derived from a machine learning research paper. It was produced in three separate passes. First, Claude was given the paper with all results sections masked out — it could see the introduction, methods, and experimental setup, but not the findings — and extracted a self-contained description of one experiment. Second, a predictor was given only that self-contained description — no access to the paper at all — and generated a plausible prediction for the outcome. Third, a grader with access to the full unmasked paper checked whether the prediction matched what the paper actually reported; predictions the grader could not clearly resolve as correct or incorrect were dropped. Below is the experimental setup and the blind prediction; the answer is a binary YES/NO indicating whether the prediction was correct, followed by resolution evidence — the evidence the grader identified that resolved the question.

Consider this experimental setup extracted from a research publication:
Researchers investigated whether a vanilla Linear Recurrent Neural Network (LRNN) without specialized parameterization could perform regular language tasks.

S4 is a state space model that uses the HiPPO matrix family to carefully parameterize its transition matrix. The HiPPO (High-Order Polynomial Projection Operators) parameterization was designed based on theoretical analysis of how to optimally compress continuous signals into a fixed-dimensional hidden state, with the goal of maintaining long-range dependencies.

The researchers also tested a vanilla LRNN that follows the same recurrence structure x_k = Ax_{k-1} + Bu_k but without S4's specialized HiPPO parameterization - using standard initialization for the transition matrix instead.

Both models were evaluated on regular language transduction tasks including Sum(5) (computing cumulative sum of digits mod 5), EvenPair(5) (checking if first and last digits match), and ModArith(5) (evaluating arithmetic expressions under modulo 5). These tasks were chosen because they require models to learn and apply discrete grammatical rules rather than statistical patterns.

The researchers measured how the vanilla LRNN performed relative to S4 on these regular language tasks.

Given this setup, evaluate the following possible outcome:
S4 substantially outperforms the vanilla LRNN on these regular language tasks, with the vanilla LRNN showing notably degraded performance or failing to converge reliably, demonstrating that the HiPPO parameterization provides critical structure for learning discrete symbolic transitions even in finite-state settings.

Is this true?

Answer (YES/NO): NO